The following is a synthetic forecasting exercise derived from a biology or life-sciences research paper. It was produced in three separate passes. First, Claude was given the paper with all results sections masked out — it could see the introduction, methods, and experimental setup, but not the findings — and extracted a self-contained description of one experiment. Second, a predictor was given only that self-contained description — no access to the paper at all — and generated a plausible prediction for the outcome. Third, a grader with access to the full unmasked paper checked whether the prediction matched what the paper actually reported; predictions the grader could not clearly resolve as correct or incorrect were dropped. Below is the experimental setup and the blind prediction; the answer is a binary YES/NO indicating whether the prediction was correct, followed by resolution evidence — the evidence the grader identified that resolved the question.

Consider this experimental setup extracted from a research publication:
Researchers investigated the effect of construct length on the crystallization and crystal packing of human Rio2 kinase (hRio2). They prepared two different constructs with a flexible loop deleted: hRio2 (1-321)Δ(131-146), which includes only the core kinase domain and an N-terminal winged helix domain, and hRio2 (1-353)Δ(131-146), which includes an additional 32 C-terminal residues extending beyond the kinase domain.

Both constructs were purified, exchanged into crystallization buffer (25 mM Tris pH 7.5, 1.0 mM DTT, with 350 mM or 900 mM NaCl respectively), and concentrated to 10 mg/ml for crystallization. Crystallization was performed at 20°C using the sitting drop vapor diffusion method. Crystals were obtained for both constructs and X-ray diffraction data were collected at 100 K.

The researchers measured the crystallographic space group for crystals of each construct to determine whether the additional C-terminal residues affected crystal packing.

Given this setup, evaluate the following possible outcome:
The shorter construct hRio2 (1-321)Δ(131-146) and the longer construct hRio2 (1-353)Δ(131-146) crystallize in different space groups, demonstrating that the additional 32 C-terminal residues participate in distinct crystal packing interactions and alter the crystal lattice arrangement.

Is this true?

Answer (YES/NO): YES